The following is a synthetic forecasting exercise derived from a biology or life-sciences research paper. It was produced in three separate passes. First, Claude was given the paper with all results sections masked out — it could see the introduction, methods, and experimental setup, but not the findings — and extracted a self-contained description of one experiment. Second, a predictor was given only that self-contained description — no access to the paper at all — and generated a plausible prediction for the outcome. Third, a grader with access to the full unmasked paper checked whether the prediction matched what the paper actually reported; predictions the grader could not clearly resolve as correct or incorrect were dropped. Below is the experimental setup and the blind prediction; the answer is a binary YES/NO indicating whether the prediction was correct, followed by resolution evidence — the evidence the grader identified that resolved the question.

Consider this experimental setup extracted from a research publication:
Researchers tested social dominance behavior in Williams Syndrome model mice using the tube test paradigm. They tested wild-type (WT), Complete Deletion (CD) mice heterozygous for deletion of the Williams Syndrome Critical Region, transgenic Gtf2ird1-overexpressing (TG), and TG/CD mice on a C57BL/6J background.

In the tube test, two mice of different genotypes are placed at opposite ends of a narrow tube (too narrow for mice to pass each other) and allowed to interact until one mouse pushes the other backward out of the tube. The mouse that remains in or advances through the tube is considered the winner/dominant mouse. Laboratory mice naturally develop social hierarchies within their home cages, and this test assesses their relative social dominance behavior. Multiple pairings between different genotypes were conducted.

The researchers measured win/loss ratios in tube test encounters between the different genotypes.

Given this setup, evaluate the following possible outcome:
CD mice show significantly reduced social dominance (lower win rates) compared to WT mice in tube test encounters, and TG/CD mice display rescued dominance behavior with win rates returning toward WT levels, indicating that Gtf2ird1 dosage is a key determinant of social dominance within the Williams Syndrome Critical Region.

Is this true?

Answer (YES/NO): NO